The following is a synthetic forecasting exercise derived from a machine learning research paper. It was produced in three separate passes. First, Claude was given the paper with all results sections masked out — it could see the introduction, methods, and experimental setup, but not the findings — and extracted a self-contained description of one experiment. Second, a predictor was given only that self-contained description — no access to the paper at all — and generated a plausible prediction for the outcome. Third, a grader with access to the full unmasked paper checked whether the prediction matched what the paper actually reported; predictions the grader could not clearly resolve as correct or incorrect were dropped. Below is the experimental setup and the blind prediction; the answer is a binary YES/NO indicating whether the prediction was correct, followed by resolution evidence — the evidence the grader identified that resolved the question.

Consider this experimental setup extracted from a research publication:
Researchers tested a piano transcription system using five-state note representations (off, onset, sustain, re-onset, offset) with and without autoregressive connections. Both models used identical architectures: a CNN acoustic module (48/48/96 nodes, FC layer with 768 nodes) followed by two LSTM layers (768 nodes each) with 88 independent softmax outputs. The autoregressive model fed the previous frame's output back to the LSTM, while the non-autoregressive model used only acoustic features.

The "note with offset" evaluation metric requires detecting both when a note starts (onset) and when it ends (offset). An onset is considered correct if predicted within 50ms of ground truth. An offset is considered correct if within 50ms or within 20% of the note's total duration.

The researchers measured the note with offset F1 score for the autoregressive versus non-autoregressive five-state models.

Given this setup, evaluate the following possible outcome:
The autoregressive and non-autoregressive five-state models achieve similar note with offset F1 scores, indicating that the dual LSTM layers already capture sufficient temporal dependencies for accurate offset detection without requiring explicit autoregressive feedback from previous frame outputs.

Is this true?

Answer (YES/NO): NO